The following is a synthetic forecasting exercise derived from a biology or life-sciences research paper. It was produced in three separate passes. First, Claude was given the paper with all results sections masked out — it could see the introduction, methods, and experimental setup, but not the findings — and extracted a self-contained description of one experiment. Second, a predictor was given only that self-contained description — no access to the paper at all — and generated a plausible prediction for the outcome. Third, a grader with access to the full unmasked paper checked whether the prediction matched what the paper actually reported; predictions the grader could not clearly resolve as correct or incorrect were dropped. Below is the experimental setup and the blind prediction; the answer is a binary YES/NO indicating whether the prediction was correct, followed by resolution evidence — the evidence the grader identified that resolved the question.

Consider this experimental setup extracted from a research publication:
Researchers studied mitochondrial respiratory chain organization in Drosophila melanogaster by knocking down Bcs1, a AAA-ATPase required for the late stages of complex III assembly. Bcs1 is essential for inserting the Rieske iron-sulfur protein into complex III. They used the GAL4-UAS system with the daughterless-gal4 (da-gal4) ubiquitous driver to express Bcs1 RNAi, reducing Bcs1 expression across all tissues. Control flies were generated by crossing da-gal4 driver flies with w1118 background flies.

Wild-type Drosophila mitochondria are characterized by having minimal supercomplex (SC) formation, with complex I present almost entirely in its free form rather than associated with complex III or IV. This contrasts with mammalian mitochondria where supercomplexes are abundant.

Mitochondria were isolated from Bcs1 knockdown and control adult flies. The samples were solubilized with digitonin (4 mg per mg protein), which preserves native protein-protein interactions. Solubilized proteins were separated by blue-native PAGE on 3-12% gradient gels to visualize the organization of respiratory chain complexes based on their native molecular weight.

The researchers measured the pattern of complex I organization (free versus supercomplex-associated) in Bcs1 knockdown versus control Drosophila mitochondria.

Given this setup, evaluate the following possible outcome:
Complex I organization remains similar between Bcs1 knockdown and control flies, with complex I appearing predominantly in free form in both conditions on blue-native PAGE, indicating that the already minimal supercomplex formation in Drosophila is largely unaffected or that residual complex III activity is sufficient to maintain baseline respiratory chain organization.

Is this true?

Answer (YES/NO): NO